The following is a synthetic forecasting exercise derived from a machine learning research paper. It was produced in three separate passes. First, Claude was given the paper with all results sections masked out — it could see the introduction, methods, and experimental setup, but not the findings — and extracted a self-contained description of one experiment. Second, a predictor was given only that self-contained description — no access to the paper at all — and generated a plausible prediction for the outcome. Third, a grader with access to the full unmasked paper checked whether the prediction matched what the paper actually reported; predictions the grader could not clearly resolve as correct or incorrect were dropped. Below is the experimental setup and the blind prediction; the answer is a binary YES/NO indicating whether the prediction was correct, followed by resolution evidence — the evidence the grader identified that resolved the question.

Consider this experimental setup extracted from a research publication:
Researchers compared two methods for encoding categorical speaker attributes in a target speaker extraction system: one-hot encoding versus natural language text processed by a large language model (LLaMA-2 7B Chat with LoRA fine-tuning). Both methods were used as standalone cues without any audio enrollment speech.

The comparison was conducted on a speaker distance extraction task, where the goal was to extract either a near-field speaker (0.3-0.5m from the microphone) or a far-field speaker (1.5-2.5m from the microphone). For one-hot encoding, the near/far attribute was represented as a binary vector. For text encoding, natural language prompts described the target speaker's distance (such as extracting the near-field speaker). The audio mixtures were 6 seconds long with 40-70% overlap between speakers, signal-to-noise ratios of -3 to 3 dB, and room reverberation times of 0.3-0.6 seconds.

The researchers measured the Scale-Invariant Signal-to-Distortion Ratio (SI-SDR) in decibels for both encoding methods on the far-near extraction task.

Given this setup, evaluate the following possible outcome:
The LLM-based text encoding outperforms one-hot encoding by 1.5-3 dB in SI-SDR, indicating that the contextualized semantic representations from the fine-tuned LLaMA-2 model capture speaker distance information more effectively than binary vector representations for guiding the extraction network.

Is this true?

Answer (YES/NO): NO